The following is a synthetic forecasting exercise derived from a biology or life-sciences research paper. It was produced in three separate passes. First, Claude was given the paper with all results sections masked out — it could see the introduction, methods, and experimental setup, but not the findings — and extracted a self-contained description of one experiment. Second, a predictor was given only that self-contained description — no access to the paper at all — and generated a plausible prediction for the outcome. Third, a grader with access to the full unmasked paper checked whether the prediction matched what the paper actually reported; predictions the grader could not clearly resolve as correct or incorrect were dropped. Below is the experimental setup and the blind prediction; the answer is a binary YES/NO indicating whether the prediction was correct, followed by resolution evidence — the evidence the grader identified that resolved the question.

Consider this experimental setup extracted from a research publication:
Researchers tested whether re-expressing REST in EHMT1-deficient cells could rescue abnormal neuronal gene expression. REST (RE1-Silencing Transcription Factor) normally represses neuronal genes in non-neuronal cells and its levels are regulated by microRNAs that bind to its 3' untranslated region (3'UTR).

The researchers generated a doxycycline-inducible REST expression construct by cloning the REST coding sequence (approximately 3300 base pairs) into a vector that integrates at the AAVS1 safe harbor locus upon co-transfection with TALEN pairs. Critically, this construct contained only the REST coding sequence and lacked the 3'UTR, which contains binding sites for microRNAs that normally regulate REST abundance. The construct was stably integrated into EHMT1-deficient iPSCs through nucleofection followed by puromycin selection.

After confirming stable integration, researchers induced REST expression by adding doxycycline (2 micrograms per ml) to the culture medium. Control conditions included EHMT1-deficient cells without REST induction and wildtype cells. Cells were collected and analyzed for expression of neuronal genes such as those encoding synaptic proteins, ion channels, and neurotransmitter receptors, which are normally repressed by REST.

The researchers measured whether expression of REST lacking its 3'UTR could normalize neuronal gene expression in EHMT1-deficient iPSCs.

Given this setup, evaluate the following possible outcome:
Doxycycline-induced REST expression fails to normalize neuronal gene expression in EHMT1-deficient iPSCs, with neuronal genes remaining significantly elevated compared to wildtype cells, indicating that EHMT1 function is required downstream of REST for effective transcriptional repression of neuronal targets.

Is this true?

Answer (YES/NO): NO